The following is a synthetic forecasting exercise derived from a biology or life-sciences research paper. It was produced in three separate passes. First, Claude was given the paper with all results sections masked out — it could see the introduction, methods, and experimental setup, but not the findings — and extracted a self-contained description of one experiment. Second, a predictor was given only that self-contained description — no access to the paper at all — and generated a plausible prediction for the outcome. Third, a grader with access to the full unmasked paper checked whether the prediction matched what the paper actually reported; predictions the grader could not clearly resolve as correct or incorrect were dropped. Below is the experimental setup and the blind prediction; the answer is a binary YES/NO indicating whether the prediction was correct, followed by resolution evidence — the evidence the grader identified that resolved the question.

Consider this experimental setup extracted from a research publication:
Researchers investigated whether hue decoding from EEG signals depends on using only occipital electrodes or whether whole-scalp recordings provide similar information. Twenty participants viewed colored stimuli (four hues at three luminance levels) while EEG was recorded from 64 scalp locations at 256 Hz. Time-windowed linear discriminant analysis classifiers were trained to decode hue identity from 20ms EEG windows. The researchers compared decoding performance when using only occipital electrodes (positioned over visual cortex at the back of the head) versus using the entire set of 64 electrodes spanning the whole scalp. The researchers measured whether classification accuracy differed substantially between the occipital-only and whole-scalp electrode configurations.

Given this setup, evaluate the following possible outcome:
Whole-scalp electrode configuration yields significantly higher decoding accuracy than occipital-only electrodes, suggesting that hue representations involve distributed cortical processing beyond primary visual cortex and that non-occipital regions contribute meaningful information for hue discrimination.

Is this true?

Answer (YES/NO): NO